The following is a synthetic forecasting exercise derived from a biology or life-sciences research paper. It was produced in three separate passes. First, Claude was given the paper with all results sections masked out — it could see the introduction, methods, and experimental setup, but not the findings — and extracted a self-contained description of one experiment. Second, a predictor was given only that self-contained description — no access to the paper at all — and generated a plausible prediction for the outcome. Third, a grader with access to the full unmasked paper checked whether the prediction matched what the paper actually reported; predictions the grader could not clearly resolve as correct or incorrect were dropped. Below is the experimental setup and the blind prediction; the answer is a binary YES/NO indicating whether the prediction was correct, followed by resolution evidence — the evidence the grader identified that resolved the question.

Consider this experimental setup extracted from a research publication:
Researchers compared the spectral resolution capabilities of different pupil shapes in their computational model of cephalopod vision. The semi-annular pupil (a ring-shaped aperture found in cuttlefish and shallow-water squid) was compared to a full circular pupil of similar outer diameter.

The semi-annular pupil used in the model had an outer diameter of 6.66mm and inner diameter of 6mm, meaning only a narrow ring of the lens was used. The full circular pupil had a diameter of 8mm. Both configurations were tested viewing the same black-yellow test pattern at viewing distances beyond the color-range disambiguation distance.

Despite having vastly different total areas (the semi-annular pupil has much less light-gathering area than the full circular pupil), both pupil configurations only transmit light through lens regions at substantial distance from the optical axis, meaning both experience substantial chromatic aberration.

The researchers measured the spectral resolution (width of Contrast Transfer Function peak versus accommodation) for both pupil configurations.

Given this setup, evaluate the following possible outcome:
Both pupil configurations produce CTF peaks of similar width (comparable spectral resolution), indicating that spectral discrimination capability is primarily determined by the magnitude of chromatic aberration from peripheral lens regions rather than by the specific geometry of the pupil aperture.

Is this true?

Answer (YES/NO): YES